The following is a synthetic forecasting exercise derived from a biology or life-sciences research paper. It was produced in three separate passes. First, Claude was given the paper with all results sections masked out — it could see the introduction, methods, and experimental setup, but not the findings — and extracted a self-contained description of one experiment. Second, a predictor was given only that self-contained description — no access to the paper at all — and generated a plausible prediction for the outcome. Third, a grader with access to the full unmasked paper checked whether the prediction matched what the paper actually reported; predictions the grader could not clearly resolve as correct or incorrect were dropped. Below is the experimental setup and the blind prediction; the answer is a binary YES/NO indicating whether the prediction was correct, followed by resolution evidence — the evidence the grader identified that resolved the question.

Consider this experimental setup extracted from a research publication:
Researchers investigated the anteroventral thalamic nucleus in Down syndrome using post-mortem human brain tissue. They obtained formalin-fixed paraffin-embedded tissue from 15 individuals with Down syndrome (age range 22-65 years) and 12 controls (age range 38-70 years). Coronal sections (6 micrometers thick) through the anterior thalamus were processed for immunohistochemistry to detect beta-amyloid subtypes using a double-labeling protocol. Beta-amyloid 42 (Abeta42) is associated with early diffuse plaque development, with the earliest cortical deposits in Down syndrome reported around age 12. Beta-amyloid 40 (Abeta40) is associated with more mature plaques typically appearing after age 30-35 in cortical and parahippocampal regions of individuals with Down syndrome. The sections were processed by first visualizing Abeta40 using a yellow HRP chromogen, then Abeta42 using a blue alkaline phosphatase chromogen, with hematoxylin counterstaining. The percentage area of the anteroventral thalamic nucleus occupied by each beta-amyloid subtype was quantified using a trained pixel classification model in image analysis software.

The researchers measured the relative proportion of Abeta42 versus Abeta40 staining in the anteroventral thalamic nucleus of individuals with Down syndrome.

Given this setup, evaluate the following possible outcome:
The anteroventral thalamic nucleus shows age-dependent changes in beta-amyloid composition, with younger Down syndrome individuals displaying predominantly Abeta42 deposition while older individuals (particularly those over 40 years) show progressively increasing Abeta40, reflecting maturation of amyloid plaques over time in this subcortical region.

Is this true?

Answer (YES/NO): NO